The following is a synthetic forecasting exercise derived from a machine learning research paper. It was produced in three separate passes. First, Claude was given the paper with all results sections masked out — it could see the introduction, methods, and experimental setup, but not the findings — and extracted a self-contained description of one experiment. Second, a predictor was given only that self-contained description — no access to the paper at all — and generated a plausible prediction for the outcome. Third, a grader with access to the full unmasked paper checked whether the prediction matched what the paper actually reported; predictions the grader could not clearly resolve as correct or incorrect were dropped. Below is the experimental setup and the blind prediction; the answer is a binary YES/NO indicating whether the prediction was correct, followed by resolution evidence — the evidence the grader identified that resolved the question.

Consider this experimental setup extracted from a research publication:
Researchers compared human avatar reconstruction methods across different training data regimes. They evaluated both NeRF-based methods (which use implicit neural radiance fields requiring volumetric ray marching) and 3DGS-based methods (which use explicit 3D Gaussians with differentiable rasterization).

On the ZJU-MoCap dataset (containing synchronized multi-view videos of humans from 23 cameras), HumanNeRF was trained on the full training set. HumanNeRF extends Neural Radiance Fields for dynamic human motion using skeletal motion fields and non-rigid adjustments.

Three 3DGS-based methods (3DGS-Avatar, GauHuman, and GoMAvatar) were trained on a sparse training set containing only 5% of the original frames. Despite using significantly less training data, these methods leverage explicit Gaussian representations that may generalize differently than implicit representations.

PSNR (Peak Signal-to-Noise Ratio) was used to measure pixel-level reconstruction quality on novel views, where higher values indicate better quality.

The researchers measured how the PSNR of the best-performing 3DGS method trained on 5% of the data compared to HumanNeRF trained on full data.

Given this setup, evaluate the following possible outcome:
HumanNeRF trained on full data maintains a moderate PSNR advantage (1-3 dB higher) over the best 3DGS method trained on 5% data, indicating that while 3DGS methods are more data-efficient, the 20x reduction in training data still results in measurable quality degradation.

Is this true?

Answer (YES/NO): NO